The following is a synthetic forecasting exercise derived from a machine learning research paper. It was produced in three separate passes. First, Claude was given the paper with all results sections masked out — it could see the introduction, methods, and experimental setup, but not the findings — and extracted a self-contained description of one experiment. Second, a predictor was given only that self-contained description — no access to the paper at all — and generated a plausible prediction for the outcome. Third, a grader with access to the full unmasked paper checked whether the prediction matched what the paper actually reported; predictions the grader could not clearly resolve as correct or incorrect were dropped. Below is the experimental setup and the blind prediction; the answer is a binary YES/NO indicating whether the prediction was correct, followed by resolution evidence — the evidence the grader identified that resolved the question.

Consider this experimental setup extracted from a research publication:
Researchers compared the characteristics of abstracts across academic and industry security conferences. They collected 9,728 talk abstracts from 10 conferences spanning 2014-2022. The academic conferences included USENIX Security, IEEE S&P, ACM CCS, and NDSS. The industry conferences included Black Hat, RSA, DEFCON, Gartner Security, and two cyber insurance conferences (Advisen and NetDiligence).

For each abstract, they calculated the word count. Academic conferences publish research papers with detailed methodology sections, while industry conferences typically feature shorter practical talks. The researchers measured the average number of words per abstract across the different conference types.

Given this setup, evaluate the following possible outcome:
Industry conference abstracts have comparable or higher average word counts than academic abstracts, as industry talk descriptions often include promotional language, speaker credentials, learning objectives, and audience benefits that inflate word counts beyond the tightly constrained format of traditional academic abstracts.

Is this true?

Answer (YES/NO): NO